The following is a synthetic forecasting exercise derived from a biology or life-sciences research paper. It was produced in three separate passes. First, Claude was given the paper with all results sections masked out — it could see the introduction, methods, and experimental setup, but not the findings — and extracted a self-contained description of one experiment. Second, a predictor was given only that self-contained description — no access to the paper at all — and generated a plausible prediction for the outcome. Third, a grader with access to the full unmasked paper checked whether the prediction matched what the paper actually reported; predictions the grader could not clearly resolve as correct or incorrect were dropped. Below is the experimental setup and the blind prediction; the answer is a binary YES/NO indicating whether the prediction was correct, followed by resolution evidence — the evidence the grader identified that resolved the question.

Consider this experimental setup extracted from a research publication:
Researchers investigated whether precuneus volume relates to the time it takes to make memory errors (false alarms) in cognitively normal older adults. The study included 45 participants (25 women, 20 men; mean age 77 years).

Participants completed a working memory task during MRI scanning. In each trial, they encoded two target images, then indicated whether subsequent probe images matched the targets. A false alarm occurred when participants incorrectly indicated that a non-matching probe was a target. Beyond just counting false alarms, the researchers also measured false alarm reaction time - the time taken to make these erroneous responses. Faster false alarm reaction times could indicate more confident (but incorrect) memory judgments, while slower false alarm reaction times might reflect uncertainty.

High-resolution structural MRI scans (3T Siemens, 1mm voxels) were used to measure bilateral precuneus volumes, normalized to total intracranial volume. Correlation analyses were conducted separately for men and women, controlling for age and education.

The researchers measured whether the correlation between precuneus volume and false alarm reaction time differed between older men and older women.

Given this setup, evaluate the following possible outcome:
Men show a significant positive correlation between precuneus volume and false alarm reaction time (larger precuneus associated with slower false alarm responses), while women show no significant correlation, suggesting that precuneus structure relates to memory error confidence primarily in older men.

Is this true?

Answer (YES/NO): NO